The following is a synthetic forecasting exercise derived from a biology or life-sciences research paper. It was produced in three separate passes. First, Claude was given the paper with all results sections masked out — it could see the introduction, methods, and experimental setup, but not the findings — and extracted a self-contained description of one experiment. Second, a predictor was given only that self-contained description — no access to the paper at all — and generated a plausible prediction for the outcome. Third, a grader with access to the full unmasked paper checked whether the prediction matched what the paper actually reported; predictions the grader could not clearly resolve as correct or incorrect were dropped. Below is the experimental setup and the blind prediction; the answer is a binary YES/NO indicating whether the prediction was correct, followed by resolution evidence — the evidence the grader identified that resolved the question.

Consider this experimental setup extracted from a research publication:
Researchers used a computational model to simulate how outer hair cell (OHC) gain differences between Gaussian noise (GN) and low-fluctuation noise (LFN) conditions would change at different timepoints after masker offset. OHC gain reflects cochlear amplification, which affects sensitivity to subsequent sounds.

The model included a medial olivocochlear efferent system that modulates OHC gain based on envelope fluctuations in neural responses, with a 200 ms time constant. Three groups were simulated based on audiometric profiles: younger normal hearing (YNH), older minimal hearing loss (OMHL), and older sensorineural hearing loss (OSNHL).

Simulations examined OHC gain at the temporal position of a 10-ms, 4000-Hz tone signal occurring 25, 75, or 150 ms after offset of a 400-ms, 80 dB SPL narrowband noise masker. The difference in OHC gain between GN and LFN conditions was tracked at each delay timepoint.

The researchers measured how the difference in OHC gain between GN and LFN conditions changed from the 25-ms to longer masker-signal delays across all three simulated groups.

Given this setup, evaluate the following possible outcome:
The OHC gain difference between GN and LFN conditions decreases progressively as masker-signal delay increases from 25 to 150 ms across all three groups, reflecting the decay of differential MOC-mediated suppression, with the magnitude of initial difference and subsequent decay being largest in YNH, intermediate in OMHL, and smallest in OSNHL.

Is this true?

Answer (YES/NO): NO